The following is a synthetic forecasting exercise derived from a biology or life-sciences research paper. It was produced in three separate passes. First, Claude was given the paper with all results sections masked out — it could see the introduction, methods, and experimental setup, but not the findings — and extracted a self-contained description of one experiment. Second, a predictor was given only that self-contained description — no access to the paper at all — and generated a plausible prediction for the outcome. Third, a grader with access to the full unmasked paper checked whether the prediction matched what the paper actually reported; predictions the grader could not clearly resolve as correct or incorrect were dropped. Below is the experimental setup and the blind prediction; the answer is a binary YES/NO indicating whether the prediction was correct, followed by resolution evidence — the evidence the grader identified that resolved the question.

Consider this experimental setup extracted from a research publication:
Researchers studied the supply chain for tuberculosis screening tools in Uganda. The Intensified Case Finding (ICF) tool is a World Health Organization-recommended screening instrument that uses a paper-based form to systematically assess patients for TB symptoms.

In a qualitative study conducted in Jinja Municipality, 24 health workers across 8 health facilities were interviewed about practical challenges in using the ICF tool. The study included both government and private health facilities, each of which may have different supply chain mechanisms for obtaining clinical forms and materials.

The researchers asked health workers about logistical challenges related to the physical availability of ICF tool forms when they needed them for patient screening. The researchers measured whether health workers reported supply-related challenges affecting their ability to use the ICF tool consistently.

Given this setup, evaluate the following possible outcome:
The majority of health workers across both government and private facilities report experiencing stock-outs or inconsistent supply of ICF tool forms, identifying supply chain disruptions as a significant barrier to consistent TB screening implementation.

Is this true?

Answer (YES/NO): NO